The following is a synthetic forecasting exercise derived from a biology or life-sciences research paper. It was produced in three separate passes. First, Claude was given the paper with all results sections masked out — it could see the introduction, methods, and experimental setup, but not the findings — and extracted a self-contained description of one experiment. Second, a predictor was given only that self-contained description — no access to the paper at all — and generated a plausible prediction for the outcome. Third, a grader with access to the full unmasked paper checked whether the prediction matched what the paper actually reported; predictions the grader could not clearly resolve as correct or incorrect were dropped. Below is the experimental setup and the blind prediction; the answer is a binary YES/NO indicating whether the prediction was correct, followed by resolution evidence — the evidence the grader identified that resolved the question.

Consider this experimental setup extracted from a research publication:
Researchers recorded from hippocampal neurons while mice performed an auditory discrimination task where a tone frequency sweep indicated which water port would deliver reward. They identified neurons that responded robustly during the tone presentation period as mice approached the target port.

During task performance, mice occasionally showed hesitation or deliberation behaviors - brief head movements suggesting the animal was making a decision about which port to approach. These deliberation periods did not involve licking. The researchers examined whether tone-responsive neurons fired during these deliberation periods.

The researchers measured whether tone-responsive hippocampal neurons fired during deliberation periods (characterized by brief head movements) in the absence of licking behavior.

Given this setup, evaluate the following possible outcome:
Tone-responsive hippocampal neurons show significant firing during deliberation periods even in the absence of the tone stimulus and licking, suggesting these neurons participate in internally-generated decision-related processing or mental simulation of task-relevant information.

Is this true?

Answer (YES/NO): YES